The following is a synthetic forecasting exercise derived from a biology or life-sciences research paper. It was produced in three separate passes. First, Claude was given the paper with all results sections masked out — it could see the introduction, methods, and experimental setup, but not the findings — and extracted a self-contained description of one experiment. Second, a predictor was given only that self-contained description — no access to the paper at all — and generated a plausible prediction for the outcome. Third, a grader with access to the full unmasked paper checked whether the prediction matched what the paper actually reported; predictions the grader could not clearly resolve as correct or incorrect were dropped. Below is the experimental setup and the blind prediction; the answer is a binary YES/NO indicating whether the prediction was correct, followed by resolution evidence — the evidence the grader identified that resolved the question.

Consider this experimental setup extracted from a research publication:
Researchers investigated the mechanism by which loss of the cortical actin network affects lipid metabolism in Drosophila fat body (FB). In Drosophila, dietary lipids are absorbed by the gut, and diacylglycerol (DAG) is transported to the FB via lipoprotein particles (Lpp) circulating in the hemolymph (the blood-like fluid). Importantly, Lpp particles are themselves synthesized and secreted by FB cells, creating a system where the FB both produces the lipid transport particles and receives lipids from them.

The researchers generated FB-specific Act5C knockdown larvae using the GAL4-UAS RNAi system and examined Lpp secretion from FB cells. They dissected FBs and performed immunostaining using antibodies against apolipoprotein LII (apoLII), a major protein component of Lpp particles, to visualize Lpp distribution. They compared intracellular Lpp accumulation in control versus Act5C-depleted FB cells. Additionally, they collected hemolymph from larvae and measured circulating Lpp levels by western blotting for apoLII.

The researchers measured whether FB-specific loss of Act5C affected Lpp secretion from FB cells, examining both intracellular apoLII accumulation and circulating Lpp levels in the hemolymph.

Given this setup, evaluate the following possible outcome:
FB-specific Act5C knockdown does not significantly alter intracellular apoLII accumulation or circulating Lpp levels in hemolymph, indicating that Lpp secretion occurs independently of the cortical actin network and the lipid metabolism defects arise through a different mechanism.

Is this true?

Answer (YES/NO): NO